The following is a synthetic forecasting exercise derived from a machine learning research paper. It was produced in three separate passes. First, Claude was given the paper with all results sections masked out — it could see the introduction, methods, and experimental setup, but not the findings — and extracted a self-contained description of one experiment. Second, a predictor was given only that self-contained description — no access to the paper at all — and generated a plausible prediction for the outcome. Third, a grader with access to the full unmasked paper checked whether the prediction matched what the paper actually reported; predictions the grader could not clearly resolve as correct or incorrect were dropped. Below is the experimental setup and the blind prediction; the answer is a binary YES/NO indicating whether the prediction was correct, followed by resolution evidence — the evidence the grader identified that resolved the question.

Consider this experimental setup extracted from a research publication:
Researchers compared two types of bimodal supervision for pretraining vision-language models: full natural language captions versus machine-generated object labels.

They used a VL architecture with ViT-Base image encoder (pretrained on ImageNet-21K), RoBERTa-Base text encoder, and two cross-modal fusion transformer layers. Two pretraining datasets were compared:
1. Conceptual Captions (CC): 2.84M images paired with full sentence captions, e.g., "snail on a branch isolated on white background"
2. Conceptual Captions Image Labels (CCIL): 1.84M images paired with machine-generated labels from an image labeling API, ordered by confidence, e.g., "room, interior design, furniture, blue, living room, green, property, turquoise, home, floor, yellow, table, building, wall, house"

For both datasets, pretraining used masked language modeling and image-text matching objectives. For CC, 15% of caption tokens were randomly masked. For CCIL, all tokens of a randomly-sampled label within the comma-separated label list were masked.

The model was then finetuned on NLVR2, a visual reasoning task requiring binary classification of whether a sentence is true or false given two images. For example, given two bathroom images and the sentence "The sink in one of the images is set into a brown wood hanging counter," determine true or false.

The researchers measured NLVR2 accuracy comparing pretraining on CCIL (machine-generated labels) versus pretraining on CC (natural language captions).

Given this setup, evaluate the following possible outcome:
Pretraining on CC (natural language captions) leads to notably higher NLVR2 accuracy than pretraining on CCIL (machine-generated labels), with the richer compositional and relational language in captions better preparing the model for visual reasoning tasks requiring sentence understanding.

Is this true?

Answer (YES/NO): YES